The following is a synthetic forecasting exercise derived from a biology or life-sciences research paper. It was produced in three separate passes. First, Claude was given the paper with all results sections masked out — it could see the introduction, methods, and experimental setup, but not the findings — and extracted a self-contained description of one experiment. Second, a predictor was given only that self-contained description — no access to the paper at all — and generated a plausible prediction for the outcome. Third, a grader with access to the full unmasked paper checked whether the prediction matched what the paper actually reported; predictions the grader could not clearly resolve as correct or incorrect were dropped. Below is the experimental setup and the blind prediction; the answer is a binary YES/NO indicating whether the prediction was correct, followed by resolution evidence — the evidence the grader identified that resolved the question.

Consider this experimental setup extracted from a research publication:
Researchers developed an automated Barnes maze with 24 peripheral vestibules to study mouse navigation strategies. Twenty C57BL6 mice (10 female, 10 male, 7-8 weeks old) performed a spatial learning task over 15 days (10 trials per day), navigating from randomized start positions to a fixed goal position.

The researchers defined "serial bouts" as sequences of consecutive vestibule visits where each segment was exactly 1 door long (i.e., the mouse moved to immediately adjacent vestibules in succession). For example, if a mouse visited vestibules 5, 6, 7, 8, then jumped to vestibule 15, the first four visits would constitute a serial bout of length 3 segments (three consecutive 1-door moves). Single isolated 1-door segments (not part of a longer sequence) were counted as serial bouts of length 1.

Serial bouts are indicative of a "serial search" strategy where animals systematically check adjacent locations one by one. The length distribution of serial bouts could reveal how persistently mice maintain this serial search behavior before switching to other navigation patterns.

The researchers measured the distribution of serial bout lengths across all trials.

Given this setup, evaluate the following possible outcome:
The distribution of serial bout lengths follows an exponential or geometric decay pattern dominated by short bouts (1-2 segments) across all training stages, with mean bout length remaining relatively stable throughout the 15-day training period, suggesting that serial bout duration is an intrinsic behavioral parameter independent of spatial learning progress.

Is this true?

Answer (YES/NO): NO